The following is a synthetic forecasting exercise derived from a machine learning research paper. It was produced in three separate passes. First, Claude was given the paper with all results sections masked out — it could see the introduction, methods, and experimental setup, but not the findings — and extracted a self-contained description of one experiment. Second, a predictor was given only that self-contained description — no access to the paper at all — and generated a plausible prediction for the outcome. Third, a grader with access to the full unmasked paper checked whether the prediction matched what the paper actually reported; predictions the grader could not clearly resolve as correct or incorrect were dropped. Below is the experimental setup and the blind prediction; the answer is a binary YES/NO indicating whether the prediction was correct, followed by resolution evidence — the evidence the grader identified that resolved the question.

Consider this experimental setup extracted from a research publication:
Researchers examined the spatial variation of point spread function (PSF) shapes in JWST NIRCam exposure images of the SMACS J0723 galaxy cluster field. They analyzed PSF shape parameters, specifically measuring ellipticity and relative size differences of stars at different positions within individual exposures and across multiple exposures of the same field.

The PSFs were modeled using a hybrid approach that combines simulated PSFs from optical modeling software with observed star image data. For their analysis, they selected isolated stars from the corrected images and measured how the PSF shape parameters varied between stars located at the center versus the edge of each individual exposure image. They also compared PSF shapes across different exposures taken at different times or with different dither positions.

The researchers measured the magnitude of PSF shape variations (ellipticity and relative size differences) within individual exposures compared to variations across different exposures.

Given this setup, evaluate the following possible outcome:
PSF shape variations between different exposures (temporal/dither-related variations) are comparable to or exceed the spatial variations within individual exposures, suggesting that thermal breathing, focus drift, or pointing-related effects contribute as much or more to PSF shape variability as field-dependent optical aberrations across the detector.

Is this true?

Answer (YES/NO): YES